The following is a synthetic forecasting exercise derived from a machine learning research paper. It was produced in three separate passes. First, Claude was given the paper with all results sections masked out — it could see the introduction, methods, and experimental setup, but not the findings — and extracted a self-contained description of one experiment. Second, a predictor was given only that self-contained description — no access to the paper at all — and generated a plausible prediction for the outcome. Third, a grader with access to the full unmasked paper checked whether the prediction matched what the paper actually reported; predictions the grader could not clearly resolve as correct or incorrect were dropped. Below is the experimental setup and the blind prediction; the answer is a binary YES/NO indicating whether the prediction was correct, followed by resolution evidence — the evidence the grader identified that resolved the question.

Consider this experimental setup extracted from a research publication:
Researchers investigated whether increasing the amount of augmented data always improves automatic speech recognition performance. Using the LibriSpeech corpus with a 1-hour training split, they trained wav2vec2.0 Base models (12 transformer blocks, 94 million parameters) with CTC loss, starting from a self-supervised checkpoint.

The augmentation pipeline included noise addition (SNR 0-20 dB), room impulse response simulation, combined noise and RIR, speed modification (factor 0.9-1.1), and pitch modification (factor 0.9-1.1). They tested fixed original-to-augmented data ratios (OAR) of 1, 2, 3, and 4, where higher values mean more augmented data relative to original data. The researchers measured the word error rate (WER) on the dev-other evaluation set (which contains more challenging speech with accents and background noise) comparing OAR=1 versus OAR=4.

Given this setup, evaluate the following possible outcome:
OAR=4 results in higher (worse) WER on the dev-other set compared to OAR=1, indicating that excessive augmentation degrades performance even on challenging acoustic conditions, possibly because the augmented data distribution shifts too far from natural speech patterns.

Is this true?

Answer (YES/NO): YES